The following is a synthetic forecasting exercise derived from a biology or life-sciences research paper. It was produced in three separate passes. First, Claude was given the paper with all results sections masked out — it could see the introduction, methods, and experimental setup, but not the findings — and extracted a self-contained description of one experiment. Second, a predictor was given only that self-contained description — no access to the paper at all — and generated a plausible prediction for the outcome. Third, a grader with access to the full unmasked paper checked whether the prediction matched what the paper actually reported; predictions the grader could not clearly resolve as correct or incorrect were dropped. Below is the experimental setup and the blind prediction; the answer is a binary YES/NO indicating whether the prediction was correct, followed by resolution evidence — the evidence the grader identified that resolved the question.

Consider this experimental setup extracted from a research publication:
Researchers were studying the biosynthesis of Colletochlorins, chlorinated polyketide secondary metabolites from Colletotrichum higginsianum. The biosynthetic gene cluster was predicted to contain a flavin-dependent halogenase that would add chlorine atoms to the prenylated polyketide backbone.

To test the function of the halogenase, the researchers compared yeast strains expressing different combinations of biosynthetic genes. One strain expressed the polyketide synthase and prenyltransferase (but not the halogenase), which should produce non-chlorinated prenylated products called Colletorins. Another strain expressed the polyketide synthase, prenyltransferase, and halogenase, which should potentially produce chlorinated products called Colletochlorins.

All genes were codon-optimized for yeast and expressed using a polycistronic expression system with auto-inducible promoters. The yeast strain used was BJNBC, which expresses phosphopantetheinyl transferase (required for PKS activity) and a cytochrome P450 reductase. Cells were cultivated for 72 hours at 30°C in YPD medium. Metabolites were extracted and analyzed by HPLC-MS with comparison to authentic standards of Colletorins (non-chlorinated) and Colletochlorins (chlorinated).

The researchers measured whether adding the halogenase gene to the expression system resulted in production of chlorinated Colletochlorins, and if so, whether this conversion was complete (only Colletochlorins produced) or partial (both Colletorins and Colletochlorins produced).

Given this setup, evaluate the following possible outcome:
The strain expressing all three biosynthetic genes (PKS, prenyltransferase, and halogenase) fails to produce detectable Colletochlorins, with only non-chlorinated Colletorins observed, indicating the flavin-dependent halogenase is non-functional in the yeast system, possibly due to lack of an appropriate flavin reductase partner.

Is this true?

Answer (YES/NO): NO